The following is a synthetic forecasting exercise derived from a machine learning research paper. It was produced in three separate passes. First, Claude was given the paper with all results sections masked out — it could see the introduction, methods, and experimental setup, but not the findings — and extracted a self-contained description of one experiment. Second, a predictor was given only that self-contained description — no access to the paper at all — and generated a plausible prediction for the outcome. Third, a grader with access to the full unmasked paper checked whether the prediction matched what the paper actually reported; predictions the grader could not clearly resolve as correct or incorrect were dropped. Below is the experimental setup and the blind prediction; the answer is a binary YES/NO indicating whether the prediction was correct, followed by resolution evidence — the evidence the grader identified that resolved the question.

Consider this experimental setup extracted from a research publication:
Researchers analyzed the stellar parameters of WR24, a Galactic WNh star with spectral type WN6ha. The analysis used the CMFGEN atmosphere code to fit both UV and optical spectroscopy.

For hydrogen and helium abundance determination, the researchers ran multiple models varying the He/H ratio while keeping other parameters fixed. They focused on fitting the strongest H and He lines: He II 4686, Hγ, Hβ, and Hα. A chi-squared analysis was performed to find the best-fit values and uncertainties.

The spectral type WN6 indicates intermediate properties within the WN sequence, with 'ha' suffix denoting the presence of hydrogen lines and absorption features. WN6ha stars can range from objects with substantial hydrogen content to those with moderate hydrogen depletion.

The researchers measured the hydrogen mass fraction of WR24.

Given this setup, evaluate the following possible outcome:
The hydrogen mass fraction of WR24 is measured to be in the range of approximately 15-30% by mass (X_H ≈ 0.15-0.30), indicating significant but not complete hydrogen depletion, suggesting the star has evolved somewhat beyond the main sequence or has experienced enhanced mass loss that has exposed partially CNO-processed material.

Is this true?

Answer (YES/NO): NO